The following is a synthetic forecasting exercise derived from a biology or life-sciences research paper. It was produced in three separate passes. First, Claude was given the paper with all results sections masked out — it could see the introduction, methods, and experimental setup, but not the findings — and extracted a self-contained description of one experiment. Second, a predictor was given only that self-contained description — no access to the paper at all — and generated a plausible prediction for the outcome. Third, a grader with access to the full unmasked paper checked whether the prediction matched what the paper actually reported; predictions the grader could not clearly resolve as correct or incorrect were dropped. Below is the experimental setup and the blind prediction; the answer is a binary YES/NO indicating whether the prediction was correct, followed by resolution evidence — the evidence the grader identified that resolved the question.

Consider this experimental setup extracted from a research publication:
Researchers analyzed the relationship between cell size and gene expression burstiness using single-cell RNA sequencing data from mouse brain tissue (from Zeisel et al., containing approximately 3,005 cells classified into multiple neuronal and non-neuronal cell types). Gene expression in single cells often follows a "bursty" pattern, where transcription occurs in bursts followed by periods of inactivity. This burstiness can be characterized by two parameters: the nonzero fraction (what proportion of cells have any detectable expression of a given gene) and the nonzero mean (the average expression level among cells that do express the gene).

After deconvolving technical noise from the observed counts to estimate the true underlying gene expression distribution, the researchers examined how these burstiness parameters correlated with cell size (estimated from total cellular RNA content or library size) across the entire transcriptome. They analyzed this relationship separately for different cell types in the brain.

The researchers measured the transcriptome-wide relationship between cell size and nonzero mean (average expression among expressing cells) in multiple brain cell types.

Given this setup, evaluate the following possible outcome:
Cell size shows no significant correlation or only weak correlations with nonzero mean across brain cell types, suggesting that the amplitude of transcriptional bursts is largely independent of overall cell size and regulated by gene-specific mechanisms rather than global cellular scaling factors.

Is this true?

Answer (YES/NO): NO